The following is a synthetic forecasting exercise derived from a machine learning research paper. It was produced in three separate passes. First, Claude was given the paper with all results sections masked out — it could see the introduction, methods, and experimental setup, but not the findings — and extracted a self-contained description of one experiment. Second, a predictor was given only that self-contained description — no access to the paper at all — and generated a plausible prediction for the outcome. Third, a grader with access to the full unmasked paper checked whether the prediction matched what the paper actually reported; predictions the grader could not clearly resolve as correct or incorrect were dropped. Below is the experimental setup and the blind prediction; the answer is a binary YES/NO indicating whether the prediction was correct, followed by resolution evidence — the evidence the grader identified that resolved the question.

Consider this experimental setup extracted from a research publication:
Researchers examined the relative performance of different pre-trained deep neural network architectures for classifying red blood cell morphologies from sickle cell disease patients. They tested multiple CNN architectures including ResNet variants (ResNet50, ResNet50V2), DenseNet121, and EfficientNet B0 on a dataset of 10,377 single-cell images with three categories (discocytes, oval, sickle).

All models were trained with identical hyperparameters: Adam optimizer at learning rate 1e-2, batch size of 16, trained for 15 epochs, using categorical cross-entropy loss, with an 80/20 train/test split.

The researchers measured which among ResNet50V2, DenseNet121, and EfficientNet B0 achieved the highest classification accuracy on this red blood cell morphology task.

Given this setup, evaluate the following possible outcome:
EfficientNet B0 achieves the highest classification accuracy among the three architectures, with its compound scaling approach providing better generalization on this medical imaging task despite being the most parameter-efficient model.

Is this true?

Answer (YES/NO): NO